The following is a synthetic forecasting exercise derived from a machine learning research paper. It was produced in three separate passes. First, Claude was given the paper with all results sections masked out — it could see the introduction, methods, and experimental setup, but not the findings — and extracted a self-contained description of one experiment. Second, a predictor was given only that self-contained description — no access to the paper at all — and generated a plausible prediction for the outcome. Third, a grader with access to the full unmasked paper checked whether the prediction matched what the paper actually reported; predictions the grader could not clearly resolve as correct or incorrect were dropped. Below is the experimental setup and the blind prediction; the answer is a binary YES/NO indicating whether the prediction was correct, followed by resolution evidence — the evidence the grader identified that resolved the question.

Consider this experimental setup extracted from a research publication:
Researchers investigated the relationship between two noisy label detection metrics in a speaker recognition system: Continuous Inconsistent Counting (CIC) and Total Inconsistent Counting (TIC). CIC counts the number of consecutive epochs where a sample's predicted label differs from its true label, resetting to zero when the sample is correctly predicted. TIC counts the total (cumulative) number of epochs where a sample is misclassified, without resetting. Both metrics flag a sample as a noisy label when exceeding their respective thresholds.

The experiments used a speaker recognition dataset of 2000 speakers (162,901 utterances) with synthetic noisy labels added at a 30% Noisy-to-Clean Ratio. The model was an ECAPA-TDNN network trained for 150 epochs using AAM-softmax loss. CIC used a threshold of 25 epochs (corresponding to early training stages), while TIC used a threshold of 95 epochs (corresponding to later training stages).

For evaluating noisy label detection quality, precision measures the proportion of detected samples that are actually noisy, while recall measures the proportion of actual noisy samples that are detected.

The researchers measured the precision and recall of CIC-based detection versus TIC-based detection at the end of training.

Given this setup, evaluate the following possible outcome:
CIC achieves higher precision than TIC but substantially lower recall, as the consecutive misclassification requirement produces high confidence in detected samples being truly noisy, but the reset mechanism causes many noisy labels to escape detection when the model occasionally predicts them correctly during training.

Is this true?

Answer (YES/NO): NO